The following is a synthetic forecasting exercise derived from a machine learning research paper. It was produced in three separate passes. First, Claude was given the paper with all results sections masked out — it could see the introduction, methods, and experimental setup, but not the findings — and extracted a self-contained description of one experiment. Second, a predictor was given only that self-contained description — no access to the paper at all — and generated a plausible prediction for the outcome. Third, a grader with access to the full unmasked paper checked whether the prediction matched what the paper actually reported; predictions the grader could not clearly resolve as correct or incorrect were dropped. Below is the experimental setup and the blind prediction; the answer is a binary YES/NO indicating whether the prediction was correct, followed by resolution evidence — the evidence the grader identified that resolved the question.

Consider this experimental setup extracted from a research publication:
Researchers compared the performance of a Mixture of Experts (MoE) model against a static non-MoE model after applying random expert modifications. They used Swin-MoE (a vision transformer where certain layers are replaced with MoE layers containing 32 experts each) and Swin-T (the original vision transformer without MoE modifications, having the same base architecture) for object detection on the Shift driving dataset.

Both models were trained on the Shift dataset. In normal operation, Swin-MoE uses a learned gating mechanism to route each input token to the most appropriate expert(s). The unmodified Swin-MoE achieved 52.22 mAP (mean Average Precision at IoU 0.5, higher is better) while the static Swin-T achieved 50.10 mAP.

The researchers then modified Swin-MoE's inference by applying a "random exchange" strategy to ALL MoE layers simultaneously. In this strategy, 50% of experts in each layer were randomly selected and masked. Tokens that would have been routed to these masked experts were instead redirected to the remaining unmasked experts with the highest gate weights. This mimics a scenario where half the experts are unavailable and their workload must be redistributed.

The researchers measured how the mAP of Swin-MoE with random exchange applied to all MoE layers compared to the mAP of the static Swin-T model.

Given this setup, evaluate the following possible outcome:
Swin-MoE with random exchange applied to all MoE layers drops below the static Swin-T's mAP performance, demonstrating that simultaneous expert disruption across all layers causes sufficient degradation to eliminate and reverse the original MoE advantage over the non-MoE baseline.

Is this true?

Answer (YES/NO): YES